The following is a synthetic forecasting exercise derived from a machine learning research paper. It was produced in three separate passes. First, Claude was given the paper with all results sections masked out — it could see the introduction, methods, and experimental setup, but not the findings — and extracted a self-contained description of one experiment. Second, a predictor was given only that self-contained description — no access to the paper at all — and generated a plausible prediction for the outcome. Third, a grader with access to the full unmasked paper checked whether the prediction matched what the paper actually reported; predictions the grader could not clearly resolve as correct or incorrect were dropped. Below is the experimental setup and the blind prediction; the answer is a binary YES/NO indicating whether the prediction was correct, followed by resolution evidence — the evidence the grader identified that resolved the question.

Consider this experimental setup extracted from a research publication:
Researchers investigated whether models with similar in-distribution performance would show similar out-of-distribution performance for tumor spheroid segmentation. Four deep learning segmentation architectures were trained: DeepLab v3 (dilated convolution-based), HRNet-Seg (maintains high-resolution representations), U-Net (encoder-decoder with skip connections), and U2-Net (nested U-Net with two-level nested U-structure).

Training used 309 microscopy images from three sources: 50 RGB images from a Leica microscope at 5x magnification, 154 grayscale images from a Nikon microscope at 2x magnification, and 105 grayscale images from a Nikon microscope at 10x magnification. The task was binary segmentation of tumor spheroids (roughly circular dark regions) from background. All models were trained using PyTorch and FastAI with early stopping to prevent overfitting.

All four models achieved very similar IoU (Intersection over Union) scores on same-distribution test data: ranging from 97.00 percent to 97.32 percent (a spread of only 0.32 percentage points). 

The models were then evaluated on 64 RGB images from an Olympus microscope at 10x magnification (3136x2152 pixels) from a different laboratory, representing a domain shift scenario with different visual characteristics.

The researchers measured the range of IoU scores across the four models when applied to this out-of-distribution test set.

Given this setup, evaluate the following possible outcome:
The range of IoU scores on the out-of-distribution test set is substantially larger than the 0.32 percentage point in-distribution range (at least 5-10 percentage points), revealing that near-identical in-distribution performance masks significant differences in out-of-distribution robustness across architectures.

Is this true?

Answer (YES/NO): YES